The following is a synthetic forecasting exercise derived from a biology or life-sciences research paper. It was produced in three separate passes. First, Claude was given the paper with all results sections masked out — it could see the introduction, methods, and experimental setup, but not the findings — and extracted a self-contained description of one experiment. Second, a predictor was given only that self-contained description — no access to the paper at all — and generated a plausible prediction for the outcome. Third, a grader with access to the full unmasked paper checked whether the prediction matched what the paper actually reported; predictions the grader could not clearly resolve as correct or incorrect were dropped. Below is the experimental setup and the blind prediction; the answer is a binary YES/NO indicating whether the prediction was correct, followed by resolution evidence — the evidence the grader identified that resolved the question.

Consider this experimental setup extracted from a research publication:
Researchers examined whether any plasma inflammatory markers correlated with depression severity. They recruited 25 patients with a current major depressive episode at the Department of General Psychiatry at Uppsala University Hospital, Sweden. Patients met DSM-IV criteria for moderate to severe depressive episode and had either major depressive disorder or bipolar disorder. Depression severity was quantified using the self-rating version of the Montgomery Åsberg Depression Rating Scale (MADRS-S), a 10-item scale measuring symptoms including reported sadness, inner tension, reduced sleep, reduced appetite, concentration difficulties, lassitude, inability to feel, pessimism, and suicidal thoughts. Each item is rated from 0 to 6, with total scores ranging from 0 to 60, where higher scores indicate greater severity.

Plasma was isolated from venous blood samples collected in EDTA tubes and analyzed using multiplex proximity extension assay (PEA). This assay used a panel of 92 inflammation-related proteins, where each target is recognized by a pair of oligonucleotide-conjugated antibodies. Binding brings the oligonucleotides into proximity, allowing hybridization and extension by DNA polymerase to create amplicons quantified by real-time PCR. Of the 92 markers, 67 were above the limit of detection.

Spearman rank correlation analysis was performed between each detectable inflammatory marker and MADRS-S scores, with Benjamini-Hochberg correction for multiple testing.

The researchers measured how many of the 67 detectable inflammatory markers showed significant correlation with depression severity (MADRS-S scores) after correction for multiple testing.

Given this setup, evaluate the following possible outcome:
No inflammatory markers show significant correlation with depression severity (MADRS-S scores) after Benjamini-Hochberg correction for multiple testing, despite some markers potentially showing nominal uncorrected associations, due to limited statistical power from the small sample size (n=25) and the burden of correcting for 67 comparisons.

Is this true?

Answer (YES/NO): NO